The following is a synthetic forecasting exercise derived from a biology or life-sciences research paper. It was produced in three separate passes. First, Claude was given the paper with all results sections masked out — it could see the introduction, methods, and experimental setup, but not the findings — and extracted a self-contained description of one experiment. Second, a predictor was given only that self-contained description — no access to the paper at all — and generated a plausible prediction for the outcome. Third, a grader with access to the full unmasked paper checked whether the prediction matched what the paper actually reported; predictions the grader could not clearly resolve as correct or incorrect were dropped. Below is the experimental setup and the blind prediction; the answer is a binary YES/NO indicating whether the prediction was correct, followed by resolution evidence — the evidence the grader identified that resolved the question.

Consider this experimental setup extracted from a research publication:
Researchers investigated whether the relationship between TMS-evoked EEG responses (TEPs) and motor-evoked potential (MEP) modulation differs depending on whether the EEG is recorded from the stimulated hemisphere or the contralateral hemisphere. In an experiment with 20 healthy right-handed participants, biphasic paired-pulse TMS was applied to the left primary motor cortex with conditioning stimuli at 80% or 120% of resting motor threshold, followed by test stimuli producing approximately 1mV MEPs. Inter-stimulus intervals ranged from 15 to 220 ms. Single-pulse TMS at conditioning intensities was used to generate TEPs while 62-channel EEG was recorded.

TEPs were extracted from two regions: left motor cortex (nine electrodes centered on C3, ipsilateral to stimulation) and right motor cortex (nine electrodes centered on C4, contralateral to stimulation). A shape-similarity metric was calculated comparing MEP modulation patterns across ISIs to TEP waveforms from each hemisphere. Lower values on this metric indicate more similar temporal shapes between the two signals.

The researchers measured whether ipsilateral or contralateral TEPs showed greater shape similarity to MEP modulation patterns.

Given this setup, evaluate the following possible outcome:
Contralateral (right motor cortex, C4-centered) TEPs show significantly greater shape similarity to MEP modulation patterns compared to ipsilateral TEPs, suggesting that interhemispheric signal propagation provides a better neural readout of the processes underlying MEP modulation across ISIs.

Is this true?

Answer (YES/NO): NO